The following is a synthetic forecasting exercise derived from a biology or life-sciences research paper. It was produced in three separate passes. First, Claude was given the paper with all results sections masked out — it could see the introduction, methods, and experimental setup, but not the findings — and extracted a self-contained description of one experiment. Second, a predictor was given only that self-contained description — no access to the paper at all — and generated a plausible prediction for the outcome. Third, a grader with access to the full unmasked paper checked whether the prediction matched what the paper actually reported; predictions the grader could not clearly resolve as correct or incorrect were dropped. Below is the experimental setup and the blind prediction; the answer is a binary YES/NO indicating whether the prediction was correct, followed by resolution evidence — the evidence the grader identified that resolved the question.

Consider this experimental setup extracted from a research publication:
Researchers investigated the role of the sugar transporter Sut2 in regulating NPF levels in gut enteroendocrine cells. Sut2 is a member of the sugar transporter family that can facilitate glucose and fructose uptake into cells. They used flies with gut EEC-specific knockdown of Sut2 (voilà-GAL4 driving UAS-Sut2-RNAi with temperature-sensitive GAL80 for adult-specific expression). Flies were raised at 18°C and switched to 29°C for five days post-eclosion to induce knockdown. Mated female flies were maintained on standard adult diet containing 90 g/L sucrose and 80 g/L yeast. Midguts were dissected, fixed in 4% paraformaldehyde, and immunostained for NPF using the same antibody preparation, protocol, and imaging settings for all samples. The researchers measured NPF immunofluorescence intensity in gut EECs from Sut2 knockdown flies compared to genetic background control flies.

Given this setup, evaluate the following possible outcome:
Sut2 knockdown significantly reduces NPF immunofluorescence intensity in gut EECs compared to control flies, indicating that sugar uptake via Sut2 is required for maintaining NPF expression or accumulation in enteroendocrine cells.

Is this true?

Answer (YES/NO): NO